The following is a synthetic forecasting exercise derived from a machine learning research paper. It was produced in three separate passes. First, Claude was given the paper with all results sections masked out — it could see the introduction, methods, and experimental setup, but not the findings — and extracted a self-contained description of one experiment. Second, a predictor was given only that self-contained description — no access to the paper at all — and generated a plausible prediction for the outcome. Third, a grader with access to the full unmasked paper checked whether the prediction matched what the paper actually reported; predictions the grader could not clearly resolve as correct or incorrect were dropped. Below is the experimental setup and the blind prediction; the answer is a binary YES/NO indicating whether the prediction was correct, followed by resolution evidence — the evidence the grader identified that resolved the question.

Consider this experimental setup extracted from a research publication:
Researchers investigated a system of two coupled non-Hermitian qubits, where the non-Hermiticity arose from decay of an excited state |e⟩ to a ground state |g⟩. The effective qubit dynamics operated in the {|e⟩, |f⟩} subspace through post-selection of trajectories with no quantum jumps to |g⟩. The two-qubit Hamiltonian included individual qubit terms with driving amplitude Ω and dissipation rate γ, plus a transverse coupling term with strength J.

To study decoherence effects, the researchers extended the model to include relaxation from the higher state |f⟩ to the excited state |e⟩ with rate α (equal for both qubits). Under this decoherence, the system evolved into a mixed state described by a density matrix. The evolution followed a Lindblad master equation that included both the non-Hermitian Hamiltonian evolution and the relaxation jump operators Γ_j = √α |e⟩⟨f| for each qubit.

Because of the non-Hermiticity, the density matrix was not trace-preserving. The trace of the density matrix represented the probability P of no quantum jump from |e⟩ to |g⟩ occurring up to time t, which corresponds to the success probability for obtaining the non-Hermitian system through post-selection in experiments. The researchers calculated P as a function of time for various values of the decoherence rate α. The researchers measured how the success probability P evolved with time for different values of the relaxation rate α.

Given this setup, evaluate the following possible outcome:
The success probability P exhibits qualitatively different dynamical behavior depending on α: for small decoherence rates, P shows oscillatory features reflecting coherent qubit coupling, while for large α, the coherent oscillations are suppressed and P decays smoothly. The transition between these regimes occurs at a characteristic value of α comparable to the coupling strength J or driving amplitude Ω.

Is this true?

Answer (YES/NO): NO